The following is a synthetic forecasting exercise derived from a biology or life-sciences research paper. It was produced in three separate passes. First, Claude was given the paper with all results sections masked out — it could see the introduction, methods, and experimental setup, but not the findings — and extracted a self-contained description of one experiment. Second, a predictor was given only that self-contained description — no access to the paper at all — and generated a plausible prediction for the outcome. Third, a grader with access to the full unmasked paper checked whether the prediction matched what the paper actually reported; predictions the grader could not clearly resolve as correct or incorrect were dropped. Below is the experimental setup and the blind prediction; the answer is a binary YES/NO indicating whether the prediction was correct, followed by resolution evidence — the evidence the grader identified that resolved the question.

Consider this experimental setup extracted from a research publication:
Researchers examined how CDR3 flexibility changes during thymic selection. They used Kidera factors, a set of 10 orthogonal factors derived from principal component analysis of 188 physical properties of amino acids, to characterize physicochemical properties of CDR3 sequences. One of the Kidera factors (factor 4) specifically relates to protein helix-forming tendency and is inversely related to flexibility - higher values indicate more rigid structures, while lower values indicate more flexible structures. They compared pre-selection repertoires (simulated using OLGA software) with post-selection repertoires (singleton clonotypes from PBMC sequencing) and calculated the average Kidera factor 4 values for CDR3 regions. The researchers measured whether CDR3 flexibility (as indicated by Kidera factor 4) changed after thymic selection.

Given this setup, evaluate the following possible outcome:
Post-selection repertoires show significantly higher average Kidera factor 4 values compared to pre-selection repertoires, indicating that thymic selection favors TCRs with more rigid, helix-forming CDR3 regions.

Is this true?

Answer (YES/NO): NO